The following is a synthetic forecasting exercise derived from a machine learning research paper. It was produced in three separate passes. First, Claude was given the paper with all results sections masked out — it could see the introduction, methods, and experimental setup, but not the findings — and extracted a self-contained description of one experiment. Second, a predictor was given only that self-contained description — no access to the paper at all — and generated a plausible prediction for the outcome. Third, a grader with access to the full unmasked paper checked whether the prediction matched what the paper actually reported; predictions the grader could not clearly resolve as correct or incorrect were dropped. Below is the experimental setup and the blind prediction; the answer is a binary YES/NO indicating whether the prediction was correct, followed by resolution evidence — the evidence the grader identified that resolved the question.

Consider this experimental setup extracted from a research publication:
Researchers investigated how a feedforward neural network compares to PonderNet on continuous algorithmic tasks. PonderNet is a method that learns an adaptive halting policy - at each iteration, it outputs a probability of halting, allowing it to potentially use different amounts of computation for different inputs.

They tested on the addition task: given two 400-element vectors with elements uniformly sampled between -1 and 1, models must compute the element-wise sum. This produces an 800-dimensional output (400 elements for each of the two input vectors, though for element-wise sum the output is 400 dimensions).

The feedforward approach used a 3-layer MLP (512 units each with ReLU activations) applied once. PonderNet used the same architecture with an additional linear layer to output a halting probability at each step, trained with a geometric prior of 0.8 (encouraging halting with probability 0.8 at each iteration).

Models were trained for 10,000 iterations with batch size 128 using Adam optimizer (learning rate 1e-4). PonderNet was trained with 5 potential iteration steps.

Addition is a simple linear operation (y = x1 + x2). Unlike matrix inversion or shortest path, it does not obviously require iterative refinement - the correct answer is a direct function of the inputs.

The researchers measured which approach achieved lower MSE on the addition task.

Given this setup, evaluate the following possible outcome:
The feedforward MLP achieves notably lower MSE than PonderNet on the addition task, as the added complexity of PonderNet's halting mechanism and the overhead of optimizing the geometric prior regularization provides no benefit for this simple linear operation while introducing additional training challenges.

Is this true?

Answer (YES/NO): NO